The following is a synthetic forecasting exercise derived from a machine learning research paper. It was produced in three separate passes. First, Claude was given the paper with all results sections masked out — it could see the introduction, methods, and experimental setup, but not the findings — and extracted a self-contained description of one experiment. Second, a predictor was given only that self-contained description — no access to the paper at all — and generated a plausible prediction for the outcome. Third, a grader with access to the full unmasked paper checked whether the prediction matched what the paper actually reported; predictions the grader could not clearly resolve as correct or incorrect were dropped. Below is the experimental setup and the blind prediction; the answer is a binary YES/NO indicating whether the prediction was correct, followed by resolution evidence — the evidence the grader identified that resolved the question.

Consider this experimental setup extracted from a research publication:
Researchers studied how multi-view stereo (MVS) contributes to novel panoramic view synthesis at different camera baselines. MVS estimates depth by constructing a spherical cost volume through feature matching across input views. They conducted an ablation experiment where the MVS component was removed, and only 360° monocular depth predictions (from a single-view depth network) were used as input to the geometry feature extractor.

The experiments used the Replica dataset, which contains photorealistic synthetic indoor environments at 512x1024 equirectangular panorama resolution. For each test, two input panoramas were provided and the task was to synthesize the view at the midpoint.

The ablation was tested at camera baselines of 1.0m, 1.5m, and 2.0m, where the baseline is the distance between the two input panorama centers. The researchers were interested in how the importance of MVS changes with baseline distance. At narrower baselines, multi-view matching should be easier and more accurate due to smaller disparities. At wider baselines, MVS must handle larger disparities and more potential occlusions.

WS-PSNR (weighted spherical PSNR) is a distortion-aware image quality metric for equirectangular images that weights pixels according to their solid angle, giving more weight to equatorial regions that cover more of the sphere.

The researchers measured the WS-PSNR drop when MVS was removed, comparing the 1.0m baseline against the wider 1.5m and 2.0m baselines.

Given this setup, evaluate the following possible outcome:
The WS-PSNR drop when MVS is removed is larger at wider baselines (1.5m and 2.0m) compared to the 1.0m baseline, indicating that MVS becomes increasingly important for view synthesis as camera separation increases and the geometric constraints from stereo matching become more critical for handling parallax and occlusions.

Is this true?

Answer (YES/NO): YES